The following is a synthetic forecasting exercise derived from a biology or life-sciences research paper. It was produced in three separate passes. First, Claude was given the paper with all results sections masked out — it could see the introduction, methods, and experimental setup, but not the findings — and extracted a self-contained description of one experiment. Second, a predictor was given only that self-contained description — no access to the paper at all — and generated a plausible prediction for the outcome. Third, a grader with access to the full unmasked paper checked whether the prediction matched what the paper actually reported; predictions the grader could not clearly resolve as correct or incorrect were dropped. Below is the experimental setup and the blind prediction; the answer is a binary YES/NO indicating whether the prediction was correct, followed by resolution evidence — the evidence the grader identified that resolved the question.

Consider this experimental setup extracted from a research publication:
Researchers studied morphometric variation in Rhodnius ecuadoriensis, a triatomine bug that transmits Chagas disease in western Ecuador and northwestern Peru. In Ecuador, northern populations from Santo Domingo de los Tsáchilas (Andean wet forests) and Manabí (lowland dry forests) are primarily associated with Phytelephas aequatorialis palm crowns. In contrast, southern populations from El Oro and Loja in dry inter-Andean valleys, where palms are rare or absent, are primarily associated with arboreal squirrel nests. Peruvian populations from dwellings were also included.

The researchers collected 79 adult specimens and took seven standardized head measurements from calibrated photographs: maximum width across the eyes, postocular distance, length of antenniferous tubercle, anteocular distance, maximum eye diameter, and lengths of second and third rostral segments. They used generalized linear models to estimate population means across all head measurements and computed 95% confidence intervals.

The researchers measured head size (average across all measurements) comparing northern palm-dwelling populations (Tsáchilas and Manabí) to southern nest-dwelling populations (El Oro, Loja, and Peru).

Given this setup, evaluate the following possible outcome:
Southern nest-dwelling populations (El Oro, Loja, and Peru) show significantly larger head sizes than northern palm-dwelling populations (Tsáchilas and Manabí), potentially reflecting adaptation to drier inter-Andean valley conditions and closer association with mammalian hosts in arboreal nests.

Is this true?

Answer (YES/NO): NO